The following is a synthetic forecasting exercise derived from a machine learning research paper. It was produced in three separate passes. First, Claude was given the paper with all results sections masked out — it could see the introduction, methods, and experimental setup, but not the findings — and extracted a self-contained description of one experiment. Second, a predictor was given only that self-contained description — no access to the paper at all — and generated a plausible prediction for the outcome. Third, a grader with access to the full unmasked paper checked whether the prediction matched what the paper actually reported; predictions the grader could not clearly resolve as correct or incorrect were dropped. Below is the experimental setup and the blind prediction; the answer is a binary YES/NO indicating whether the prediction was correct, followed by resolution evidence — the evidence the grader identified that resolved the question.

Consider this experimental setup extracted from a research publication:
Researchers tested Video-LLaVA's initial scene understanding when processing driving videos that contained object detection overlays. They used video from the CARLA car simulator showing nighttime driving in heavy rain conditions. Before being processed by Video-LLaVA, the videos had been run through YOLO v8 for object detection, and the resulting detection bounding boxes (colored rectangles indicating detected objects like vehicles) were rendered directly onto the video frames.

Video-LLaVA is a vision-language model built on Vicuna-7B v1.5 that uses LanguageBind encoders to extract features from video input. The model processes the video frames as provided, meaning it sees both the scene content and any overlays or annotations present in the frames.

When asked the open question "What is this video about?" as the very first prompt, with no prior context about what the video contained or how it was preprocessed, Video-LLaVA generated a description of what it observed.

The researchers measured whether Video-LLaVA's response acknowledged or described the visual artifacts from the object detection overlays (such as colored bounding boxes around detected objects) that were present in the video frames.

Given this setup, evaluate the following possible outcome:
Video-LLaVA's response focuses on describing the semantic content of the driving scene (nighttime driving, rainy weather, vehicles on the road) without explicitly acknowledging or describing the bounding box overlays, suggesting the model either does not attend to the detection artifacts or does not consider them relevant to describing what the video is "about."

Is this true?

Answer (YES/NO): NO